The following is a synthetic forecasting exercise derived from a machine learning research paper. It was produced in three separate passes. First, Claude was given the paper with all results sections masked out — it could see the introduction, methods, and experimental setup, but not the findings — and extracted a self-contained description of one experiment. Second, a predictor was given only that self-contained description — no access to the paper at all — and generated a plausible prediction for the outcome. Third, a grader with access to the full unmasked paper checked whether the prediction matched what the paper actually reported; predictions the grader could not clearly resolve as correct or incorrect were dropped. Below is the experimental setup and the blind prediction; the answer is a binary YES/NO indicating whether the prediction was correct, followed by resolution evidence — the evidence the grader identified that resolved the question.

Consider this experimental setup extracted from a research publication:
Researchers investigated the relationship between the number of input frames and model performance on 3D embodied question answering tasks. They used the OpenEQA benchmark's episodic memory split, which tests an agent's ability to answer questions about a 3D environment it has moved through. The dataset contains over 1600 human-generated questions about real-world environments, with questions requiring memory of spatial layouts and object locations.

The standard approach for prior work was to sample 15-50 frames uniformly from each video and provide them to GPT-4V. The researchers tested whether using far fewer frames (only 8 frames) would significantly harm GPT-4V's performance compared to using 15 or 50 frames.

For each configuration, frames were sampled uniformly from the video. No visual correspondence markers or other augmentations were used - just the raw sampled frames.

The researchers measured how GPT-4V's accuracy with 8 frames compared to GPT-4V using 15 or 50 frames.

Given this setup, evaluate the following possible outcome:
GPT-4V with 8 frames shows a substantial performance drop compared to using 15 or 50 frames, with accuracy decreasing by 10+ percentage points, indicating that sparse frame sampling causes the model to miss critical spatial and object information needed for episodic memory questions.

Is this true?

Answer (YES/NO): NO